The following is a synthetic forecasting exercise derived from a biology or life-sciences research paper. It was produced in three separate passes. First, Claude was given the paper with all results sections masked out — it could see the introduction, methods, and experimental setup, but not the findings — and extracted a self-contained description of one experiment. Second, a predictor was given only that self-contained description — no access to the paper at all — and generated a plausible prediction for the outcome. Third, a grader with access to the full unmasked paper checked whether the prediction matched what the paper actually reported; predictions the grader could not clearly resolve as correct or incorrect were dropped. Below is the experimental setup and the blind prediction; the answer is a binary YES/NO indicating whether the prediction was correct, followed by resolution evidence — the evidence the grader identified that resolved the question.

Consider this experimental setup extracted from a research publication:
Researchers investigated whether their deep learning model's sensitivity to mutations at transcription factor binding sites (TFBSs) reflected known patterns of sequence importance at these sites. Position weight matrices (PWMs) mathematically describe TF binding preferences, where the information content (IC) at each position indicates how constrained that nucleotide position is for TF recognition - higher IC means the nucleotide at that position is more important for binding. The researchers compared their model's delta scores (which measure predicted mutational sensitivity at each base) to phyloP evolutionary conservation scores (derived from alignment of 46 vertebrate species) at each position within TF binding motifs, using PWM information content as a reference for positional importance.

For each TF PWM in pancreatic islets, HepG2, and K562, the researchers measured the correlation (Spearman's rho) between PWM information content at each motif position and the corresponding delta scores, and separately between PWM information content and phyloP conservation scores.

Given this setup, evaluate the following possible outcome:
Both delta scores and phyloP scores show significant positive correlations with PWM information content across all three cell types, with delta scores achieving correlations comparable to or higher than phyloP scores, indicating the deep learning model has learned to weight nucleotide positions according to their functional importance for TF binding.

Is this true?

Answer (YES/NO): YES